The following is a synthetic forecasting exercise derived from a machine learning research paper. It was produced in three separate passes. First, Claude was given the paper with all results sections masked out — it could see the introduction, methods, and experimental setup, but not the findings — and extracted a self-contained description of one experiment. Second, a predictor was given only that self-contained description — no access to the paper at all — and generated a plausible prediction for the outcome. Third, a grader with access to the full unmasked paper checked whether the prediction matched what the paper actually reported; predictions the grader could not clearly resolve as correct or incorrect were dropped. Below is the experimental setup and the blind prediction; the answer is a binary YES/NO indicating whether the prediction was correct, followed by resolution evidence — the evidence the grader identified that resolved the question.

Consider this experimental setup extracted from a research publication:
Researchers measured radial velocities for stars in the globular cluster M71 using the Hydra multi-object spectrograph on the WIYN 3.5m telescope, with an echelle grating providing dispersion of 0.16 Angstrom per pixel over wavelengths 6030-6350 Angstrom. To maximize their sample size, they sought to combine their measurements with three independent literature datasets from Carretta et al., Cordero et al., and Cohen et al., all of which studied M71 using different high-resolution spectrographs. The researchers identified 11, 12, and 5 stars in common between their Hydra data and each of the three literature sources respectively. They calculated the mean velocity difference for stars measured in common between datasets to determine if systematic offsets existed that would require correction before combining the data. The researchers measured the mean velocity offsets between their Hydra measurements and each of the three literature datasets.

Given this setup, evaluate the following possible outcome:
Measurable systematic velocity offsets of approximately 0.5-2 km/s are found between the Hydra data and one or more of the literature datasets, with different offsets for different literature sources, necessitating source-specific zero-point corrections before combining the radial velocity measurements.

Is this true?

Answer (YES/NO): NO